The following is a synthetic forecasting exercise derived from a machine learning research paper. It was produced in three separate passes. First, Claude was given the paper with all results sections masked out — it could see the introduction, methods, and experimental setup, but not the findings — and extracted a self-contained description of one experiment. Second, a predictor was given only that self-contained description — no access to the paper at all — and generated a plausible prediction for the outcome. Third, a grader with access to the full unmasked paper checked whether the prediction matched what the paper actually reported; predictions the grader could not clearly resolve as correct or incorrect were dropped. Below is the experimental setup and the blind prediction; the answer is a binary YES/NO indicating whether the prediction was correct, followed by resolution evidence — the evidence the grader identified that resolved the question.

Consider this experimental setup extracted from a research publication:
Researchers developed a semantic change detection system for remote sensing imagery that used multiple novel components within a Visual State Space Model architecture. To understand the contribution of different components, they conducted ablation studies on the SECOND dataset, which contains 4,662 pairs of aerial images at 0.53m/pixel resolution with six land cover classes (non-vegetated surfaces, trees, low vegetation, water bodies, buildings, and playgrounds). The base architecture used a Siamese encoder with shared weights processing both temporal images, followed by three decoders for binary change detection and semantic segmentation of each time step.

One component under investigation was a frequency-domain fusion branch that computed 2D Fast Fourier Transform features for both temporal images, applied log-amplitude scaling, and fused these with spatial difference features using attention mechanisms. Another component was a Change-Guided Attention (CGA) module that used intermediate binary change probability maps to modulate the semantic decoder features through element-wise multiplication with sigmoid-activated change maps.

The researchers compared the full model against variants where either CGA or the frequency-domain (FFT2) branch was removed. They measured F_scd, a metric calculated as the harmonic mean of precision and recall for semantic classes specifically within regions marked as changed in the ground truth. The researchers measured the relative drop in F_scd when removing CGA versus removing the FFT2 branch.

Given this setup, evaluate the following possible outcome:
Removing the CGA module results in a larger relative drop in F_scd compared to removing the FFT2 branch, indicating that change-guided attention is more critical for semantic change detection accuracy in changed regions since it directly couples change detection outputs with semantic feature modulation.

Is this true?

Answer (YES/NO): YES